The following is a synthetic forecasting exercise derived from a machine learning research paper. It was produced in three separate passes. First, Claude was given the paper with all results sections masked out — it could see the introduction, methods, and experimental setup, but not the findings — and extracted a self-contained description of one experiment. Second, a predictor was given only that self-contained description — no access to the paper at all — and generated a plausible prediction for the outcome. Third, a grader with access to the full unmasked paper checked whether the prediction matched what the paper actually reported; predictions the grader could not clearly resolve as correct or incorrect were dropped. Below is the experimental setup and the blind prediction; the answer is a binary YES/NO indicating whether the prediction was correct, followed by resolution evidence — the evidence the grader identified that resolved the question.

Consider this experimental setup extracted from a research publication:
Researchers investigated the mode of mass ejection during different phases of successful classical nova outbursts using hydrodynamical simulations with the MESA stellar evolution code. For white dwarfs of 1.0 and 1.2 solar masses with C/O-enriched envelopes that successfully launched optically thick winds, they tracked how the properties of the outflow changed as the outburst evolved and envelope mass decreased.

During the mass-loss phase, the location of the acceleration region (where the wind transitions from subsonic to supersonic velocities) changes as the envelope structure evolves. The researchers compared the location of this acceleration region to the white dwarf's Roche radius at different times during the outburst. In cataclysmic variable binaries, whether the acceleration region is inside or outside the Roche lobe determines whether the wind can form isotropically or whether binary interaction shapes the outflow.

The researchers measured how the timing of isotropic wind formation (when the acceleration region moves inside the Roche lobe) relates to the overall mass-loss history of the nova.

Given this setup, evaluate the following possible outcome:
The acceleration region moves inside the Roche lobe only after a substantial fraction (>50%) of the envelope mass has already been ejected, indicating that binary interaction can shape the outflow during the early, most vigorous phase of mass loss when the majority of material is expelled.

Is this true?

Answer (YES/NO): YES